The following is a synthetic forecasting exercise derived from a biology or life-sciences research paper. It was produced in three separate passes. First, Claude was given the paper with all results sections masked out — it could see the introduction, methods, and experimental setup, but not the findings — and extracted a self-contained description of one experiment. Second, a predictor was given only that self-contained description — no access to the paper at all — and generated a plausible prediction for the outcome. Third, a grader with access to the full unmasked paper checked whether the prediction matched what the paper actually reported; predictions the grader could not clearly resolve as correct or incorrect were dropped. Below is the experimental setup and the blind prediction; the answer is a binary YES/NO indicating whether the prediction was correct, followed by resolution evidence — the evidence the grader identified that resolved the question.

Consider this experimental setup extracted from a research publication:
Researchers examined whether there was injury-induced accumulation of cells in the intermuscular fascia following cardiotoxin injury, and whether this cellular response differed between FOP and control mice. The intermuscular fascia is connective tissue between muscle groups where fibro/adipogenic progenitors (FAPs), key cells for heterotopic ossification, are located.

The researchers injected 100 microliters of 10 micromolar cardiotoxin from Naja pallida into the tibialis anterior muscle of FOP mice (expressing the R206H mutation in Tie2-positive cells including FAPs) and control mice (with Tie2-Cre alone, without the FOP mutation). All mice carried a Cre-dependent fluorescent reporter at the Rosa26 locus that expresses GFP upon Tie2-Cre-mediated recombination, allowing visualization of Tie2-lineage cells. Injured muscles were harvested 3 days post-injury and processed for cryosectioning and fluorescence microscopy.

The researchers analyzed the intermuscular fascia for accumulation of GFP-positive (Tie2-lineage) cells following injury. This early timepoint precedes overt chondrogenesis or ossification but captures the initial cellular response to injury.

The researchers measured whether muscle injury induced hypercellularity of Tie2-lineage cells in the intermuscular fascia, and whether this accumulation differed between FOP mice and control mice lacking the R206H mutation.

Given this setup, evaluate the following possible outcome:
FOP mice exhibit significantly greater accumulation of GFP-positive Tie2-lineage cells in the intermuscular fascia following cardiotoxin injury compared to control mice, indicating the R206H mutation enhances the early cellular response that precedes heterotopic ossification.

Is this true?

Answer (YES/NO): YES